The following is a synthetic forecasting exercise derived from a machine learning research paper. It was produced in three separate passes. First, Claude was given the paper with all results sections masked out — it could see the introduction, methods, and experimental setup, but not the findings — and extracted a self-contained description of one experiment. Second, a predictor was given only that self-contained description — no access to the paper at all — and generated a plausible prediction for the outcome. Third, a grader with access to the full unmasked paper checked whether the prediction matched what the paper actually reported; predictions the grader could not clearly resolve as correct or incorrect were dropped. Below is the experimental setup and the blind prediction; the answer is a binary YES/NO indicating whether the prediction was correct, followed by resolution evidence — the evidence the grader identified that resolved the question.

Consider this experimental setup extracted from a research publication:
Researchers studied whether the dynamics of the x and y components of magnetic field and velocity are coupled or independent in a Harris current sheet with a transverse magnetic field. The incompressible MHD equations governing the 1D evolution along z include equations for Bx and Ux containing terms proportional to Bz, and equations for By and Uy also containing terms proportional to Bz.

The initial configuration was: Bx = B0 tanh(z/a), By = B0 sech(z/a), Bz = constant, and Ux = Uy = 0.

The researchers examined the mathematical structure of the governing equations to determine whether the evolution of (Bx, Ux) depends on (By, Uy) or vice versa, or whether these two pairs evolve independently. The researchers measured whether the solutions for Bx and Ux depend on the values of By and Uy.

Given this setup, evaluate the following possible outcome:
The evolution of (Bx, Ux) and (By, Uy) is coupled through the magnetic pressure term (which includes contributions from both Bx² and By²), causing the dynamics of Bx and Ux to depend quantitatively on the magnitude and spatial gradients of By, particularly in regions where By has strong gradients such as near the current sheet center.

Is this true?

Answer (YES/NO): NO